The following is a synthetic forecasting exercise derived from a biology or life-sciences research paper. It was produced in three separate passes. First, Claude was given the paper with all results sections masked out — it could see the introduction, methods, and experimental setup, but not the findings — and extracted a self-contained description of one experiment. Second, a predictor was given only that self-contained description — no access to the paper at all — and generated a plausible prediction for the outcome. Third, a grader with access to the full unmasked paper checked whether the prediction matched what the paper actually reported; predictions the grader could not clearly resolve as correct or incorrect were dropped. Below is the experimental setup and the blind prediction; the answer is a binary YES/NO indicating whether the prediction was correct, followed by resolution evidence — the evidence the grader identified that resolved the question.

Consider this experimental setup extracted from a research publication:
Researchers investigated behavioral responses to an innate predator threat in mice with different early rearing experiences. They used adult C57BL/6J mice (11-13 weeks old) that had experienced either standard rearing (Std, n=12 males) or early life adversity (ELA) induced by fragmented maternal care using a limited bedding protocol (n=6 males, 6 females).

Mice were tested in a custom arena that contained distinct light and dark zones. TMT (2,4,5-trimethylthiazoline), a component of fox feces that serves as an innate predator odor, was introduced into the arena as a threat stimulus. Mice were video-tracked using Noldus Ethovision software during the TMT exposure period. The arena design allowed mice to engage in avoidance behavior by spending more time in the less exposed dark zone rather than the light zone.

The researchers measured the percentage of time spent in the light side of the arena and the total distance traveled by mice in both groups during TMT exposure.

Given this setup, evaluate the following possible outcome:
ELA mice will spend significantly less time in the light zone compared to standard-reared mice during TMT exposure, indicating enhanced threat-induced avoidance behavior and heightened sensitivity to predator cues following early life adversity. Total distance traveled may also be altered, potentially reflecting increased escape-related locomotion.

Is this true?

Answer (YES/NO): NO